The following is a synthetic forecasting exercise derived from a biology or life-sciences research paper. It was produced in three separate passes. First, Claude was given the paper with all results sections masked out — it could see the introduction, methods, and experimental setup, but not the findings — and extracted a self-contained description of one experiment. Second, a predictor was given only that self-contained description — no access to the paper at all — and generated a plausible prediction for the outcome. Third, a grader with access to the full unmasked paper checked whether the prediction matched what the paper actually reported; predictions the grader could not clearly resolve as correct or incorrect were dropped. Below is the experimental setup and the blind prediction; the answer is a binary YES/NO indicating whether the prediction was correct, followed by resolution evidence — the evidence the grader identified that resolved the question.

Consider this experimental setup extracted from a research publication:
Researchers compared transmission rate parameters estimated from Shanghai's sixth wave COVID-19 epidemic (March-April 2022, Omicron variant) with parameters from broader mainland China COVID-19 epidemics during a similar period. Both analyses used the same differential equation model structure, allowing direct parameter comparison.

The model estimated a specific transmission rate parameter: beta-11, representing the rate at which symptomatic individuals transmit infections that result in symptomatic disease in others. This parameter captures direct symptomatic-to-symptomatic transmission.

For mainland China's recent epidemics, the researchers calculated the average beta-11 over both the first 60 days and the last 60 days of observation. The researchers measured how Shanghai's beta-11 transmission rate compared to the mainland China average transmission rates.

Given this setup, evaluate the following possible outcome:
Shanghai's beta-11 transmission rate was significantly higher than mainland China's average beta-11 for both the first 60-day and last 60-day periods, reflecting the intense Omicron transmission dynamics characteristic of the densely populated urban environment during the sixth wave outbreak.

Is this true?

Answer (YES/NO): NO